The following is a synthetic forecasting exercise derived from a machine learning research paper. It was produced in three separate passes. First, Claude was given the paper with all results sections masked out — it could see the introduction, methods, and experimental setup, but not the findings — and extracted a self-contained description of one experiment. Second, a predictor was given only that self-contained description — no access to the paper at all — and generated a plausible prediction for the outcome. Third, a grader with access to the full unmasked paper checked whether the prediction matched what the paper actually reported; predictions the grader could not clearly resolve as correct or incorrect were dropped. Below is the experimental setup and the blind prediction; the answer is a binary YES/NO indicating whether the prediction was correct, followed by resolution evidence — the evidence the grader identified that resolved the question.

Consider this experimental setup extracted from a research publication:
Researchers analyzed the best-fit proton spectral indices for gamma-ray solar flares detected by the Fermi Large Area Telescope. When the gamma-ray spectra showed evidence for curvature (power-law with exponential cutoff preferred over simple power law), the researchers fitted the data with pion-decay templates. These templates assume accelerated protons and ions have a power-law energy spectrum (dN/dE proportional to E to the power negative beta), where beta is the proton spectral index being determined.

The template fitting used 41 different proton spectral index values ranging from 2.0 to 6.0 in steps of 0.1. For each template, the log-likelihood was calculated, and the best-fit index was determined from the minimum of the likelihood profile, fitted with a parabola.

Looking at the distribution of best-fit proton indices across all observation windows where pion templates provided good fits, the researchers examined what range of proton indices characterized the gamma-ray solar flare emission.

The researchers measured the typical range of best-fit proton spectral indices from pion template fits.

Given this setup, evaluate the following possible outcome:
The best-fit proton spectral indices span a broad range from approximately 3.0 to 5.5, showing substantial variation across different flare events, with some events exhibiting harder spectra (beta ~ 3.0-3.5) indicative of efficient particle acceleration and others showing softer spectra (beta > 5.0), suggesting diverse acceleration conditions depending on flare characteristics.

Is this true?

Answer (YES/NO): NO